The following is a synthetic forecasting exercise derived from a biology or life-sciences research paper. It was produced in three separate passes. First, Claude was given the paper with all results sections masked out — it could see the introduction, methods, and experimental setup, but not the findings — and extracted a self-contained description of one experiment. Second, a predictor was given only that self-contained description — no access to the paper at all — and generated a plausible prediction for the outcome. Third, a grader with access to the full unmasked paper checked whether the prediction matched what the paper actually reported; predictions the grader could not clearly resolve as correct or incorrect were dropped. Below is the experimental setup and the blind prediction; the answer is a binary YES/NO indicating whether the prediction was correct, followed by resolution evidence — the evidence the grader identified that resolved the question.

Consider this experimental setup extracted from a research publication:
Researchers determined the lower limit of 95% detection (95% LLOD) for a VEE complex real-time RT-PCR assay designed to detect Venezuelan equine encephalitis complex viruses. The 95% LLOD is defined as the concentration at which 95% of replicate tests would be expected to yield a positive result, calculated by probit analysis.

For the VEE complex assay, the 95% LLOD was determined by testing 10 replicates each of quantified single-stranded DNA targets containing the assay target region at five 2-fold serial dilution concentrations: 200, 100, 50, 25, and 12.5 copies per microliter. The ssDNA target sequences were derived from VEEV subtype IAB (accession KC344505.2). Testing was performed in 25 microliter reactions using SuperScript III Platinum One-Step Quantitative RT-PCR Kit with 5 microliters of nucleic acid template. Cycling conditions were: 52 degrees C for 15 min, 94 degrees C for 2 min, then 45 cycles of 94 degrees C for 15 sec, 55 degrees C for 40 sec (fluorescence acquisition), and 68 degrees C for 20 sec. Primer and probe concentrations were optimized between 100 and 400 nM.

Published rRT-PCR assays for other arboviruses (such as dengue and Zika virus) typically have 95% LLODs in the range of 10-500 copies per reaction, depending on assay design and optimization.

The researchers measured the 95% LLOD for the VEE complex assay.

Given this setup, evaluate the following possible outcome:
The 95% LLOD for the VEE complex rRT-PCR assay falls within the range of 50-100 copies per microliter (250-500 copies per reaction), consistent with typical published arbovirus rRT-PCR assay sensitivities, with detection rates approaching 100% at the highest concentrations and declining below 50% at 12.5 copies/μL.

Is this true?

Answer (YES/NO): NO